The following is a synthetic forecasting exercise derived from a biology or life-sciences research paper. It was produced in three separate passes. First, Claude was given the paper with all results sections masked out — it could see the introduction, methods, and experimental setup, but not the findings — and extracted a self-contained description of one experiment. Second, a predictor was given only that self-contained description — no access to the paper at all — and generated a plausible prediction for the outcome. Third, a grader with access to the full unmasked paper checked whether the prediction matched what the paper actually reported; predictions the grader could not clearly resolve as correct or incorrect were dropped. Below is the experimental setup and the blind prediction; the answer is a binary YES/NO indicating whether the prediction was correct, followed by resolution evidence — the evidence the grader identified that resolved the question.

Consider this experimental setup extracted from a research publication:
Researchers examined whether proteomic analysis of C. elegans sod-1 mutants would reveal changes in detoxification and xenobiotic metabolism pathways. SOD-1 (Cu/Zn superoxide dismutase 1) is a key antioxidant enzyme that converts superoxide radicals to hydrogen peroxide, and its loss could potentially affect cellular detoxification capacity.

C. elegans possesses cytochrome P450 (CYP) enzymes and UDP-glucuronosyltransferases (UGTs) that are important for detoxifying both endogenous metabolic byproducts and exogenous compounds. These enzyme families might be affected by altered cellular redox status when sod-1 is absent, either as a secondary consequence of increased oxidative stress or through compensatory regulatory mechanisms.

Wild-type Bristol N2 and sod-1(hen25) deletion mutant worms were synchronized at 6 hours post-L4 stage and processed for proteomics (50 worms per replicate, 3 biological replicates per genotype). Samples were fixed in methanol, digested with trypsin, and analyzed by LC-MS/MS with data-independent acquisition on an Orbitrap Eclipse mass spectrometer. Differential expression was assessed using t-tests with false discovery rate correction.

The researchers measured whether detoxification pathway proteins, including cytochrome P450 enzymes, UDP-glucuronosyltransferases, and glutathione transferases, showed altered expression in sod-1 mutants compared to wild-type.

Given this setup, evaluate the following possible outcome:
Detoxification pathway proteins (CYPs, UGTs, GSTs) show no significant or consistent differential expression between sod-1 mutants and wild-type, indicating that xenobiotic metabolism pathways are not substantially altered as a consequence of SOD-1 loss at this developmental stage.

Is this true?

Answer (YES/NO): NO